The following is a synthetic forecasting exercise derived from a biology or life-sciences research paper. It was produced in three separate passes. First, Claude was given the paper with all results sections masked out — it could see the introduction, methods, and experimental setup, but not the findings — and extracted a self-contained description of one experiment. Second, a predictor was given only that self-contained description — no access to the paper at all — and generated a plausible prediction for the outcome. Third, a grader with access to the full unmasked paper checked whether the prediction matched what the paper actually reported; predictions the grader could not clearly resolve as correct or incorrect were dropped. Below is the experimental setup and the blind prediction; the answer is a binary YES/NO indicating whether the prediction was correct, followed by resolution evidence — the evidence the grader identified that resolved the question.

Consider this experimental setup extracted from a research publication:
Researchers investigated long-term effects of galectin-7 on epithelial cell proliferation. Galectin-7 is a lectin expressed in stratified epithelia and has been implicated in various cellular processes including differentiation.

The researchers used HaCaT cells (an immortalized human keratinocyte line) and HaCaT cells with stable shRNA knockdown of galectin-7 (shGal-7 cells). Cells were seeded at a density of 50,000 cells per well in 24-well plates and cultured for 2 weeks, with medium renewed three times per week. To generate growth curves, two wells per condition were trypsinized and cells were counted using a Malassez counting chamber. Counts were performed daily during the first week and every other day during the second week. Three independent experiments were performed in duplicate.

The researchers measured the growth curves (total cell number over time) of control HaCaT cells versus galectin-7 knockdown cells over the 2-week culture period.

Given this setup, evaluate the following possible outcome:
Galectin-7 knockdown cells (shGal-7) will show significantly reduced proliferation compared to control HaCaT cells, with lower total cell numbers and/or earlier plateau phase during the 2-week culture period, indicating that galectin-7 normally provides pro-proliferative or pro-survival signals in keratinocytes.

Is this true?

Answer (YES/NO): NO